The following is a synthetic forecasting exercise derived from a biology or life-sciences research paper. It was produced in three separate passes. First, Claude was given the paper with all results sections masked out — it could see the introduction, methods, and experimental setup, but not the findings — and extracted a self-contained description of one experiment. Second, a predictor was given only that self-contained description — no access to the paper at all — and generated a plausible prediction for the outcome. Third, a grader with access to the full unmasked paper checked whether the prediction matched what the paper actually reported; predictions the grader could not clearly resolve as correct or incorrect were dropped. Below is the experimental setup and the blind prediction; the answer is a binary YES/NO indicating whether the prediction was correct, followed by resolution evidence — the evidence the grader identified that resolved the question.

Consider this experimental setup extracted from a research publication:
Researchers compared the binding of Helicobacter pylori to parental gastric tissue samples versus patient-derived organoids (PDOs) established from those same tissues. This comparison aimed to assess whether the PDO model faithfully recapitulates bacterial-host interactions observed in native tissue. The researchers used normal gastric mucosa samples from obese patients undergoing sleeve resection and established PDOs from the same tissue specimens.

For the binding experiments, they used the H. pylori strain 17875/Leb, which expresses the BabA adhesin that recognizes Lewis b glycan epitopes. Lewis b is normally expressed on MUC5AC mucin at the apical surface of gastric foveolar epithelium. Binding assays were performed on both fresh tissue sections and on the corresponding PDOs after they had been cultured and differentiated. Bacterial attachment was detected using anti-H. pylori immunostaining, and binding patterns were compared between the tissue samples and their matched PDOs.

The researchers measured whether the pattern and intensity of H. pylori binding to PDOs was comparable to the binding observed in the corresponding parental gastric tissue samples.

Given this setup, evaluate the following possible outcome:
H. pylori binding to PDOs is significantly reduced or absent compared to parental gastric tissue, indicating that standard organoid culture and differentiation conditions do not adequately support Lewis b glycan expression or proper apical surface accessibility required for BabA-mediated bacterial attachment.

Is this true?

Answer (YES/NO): NO